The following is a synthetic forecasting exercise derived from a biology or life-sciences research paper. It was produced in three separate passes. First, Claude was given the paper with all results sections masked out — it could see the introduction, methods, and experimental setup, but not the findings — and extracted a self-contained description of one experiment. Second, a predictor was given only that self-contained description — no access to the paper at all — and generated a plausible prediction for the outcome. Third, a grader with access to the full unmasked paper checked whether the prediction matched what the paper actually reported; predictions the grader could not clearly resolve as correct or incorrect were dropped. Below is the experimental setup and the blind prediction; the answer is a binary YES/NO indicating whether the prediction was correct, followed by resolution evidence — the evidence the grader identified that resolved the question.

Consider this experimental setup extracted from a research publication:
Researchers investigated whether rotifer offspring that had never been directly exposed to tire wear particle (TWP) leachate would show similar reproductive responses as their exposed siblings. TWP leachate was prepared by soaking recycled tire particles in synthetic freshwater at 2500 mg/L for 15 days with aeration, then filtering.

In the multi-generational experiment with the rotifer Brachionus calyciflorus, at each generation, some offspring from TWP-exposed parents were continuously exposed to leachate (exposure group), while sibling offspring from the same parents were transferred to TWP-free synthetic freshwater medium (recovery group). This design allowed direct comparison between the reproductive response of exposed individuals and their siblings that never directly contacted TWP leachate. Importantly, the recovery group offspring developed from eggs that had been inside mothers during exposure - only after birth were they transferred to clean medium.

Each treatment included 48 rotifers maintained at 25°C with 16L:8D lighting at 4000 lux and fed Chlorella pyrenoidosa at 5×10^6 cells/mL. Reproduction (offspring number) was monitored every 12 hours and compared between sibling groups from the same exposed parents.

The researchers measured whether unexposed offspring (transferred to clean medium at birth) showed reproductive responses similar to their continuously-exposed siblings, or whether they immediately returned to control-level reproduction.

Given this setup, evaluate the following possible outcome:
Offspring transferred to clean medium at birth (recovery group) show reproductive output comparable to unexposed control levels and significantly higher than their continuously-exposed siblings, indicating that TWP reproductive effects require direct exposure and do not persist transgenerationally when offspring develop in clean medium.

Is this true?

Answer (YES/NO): NO